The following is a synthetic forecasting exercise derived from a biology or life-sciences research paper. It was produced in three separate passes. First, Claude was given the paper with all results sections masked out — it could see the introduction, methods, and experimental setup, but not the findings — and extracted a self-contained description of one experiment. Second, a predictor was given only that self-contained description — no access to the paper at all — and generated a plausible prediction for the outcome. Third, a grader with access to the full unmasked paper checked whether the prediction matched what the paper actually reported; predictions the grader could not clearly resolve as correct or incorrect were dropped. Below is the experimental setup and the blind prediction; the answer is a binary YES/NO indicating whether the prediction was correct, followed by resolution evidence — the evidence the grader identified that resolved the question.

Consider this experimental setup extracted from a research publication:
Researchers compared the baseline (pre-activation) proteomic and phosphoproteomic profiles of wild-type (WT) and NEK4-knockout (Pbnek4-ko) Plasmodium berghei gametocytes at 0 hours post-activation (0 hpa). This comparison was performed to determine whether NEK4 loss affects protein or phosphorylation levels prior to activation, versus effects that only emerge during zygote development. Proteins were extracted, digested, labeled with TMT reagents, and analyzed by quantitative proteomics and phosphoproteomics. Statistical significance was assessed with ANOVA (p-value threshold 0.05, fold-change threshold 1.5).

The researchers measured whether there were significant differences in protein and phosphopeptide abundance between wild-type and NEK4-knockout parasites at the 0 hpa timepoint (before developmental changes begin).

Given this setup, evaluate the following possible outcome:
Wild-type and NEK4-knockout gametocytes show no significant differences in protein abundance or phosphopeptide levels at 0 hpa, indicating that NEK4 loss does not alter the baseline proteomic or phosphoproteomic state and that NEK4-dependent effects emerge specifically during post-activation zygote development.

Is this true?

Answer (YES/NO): YES